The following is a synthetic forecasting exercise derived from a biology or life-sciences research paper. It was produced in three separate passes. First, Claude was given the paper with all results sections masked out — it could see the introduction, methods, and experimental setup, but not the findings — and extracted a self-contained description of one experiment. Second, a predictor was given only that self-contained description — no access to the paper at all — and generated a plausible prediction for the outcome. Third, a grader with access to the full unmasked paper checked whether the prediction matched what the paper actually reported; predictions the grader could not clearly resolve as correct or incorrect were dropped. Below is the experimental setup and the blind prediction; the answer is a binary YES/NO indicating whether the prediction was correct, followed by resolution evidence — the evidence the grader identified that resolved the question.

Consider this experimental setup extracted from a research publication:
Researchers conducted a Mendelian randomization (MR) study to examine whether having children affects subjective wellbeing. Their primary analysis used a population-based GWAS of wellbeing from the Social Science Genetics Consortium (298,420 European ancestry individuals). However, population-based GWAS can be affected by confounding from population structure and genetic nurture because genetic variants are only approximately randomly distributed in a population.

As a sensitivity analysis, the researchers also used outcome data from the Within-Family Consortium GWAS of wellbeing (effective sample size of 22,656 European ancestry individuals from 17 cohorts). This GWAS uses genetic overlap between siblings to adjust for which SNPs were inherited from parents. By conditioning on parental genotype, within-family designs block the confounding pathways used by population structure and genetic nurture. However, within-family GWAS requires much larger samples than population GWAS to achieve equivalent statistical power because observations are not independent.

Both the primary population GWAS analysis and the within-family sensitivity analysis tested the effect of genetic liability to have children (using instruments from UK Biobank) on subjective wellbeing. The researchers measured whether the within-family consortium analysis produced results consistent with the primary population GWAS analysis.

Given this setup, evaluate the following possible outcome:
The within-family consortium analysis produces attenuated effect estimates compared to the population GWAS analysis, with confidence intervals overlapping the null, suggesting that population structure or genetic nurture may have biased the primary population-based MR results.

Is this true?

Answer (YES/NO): YES